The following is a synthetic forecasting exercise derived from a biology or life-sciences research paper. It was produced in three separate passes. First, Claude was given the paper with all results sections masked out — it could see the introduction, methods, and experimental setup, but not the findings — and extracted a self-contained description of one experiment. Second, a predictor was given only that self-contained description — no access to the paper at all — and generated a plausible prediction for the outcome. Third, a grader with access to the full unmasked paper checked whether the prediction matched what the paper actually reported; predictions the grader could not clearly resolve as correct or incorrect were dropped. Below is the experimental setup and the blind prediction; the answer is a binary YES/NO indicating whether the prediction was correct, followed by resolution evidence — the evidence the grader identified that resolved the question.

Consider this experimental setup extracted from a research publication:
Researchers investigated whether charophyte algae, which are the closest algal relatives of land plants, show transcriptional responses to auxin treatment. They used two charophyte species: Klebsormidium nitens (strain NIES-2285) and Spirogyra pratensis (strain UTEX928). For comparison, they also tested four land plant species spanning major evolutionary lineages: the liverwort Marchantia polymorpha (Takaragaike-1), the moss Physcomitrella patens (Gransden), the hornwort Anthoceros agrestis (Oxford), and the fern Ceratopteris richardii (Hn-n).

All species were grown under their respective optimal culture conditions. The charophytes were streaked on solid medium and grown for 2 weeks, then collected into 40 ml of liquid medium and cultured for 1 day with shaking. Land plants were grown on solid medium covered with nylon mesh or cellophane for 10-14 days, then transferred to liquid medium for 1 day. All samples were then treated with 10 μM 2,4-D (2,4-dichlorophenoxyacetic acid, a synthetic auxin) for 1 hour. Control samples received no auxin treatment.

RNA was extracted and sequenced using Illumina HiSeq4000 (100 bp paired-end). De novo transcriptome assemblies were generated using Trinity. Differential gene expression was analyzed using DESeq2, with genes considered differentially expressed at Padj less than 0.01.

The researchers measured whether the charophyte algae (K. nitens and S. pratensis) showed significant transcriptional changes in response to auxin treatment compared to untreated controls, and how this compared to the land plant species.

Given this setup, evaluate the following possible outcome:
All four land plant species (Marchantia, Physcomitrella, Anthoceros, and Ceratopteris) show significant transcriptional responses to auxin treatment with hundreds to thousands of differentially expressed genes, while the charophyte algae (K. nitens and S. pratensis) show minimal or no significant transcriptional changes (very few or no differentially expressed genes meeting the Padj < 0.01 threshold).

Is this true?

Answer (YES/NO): NO